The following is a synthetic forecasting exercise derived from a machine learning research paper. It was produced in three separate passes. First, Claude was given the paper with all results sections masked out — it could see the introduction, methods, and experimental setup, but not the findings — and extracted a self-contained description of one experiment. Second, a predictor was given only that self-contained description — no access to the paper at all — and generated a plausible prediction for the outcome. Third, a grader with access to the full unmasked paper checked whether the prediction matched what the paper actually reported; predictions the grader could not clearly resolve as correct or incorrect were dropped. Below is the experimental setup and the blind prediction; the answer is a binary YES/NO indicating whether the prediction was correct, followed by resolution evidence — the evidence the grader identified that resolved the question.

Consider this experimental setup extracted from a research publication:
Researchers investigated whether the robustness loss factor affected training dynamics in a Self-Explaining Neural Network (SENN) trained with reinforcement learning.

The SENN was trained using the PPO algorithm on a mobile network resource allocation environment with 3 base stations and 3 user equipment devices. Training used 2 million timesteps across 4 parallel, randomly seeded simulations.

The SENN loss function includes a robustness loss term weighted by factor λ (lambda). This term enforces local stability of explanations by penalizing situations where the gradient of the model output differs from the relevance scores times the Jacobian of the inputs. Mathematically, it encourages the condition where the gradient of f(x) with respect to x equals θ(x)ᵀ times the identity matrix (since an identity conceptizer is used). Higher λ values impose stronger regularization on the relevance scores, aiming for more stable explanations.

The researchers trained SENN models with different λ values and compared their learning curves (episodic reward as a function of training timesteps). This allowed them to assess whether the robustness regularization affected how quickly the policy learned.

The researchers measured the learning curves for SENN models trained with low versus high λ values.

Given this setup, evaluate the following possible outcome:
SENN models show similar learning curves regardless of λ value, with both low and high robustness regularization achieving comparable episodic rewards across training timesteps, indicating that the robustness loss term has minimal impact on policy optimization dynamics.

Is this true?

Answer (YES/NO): NO